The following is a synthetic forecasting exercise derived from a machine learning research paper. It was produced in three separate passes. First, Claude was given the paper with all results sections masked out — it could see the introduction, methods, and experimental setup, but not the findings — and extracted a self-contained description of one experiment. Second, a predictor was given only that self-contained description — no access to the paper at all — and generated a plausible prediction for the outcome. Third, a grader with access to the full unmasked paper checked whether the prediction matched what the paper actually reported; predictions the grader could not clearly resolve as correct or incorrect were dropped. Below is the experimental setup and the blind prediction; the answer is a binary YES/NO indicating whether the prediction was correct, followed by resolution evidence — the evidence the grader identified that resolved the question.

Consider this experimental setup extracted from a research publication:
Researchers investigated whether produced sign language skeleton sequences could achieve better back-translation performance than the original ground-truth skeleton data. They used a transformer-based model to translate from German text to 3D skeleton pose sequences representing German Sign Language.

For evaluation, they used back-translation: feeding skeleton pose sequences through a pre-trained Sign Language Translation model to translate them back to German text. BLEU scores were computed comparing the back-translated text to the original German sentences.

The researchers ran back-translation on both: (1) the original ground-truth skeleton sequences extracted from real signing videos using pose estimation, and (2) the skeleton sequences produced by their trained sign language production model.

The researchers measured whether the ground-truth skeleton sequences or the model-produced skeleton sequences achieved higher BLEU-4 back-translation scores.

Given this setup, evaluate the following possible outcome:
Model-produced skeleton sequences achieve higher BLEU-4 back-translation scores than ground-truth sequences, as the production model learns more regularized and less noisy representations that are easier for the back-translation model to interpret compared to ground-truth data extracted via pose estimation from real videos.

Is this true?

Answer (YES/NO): YES